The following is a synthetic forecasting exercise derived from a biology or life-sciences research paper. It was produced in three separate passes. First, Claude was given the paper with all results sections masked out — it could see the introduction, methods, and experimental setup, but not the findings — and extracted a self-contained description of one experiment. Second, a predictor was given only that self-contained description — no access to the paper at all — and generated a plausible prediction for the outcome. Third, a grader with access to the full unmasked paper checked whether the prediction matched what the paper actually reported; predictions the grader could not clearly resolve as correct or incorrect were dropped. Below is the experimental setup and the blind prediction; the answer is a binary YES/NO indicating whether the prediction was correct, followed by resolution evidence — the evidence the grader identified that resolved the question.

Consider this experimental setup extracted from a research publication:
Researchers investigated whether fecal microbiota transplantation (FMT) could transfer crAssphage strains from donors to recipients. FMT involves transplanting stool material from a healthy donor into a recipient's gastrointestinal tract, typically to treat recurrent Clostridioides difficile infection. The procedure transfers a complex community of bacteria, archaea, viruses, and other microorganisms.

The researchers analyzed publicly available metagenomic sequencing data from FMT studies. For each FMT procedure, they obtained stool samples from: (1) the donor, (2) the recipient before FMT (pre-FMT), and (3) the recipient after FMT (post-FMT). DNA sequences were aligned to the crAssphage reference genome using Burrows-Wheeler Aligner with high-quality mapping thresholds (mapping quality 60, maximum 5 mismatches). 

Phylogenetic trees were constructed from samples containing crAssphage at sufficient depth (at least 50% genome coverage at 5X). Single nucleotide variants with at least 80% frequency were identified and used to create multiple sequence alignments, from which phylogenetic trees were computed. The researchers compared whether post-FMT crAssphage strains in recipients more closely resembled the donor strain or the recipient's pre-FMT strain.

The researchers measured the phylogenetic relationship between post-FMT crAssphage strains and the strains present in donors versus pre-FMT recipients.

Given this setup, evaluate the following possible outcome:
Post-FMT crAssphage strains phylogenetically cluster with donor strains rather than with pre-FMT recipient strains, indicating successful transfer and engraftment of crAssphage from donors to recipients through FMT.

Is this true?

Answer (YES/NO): YES